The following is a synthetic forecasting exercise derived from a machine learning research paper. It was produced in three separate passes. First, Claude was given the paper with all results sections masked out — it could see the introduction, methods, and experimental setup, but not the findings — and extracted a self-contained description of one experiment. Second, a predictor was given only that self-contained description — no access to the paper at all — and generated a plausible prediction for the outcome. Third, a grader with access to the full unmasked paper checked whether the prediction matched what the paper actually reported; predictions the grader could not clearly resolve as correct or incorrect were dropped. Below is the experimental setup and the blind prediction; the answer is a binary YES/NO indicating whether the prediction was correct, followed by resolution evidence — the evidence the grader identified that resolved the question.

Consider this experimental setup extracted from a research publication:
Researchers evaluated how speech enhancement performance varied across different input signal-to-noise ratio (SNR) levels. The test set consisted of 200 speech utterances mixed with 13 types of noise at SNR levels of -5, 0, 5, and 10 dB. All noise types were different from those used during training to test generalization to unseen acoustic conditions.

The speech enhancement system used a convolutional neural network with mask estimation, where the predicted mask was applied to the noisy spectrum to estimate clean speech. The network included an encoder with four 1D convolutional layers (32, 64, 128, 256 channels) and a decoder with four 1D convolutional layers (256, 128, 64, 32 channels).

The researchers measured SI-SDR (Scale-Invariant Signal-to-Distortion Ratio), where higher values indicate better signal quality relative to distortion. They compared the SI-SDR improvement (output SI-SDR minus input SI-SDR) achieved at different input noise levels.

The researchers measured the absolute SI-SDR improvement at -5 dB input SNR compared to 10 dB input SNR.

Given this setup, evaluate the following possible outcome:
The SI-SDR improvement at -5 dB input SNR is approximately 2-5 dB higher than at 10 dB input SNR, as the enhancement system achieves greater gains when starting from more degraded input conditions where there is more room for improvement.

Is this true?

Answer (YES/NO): NO